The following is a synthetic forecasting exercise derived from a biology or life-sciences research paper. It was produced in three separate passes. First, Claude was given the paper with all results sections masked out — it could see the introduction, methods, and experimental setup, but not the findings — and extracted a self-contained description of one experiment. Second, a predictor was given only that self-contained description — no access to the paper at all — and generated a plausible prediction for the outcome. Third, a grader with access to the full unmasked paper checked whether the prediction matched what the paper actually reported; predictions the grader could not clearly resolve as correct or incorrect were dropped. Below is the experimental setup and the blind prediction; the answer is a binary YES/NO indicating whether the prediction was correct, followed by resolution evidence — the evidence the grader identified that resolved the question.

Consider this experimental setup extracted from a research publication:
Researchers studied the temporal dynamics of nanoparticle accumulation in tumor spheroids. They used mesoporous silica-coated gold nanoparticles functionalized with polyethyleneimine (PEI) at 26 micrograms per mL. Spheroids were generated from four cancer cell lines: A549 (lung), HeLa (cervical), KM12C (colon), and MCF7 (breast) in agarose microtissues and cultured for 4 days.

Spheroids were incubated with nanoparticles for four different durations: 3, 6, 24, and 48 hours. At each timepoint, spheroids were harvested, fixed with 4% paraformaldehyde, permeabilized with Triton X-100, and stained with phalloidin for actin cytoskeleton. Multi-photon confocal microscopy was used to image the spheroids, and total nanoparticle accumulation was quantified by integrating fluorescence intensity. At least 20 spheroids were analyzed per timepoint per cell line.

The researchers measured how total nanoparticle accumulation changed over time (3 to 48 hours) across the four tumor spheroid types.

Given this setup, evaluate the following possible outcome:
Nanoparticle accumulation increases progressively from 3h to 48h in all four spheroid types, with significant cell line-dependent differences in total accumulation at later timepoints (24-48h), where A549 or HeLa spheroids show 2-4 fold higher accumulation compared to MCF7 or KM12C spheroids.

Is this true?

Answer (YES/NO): NO